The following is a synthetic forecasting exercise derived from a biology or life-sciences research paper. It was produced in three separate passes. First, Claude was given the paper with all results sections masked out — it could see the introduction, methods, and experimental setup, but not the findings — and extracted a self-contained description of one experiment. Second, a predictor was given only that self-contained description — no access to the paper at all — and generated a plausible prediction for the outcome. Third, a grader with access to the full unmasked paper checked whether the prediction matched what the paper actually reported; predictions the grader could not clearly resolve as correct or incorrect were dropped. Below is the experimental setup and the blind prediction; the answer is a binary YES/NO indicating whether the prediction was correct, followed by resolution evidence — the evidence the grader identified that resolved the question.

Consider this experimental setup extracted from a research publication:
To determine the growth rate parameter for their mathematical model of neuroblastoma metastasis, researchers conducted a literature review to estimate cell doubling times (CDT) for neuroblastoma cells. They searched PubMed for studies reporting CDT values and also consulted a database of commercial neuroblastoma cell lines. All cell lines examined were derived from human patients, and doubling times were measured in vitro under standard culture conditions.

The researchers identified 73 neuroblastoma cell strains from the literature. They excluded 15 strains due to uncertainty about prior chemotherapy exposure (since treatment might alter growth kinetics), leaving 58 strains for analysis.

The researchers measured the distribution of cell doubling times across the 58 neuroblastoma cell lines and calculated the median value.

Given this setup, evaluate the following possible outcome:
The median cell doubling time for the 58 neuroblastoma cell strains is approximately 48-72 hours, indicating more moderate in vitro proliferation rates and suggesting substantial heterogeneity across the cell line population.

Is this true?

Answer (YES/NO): YES